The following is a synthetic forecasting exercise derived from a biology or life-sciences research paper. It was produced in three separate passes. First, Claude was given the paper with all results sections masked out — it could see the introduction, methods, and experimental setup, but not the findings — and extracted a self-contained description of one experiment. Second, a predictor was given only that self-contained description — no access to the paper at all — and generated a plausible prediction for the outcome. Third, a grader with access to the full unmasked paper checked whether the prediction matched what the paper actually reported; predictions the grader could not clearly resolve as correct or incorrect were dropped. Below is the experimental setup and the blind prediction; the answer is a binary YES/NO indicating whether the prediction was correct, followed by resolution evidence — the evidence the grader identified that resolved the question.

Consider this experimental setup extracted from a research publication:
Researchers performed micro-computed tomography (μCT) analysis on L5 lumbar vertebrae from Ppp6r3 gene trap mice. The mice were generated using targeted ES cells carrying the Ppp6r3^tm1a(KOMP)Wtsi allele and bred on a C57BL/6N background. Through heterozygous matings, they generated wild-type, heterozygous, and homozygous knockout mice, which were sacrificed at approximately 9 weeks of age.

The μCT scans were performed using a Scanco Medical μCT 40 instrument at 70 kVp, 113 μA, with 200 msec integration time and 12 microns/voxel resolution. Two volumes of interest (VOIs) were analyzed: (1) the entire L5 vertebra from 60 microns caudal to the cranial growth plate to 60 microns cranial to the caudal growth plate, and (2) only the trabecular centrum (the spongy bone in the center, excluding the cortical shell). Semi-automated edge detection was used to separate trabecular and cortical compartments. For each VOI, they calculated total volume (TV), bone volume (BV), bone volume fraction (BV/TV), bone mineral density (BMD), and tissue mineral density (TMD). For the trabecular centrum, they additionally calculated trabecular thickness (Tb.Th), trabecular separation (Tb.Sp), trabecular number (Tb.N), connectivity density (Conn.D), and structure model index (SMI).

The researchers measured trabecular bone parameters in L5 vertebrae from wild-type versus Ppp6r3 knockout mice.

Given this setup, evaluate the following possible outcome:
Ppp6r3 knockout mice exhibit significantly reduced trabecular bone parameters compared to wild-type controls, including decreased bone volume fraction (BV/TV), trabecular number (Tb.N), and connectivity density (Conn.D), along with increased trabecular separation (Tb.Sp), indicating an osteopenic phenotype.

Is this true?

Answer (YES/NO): NO